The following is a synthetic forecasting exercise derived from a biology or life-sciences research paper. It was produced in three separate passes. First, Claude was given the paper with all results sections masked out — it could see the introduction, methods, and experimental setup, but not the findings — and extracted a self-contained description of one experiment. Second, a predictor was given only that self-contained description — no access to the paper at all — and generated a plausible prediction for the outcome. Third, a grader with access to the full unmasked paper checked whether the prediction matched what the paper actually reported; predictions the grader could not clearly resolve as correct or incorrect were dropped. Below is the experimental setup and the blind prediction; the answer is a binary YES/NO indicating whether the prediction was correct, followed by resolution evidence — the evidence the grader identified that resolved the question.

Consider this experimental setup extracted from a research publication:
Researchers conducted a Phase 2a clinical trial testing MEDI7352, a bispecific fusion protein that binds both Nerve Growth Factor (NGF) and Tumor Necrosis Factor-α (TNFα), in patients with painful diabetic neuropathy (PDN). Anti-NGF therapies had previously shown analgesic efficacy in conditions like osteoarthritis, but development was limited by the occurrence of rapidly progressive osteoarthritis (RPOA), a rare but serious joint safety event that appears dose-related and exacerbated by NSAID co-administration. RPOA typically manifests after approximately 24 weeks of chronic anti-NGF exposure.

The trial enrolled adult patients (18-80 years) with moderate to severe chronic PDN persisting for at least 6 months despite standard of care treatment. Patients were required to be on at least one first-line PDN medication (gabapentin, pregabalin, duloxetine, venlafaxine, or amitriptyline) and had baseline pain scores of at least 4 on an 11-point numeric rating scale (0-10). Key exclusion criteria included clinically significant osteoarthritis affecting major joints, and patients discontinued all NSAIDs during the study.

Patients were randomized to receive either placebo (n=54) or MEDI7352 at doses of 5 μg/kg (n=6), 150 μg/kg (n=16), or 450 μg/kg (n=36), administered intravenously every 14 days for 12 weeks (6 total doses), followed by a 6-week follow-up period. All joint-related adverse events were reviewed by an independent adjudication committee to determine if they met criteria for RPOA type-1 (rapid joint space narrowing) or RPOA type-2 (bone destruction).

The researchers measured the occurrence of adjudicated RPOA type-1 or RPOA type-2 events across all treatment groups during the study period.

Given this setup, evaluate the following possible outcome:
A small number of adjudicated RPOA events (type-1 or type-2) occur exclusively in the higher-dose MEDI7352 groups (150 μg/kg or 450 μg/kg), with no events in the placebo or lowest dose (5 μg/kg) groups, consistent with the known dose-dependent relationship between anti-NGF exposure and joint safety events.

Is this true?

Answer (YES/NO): NO